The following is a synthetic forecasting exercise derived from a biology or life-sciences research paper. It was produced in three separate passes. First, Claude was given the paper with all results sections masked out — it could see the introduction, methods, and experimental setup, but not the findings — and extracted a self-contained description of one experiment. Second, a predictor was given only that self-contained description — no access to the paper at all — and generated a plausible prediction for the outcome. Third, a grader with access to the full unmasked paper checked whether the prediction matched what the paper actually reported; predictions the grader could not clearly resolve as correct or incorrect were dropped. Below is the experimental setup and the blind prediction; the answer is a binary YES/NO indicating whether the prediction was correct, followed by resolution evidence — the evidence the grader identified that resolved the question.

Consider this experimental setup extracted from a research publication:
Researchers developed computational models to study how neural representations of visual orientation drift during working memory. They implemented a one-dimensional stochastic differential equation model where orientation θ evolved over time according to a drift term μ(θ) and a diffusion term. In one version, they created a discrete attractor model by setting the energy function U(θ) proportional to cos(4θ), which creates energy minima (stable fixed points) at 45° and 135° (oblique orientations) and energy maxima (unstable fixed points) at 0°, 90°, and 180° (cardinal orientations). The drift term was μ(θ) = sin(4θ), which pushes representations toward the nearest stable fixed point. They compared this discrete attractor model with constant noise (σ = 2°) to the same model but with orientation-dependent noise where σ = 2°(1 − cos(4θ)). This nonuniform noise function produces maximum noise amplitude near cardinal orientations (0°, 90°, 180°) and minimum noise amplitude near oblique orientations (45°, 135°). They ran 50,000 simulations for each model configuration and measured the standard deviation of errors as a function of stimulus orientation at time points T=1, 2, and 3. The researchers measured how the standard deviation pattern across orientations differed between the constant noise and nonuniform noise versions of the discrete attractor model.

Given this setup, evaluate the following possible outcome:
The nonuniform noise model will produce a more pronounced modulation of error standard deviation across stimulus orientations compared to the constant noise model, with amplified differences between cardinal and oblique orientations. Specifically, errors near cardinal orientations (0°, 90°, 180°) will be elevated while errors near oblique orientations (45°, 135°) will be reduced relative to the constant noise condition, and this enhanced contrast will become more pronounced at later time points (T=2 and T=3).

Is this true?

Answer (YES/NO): NO